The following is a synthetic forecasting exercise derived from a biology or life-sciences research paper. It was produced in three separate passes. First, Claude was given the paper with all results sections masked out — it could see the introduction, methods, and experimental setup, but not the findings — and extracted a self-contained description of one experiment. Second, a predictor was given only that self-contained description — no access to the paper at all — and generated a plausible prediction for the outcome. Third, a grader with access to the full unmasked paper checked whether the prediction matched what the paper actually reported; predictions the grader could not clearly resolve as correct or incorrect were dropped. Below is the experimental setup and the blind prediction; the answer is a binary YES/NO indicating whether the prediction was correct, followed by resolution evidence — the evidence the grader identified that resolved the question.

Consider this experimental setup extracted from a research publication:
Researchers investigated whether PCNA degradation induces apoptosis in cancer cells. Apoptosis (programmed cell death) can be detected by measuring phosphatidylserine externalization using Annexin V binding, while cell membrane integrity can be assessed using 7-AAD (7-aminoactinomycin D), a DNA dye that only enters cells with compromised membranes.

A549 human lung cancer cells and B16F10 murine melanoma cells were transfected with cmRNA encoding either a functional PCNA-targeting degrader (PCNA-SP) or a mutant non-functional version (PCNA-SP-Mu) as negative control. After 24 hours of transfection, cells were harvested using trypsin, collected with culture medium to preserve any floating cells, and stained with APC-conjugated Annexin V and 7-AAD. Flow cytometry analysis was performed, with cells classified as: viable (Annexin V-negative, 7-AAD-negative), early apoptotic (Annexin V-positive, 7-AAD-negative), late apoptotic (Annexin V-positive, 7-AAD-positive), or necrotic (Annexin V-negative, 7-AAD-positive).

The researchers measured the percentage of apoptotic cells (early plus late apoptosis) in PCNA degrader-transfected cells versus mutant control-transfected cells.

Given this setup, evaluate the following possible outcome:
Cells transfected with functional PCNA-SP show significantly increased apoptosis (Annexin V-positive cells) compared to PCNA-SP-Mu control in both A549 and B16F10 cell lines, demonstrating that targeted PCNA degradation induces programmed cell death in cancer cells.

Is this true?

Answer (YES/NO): YES